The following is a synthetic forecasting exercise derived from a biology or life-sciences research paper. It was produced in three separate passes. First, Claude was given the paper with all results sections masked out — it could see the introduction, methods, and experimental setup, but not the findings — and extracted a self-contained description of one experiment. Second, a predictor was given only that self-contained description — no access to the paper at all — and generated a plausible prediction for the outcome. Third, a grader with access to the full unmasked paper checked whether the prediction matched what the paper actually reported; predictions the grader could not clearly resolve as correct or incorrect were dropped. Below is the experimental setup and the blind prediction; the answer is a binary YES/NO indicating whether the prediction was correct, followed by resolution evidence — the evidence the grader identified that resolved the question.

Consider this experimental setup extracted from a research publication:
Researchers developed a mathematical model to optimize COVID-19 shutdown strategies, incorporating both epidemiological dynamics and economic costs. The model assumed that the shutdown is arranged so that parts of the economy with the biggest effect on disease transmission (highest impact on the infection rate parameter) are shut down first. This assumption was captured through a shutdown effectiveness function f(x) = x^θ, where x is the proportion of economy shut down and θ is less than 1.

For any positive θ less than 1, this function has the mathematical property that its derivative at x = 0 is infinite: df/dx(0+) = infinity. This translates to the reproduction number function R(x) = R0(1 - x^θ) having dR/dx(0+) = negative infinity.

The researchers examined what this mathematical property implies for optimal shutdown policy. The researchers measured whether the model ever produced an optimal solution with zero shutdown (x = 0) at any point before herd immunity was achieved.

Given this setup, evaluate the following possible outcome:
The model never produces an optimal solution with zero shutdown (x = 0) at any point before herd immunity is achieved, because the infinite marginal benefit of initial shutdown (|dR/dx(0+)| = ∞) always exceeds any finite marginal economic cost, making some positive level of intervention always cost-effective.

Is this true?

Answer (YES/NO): NO